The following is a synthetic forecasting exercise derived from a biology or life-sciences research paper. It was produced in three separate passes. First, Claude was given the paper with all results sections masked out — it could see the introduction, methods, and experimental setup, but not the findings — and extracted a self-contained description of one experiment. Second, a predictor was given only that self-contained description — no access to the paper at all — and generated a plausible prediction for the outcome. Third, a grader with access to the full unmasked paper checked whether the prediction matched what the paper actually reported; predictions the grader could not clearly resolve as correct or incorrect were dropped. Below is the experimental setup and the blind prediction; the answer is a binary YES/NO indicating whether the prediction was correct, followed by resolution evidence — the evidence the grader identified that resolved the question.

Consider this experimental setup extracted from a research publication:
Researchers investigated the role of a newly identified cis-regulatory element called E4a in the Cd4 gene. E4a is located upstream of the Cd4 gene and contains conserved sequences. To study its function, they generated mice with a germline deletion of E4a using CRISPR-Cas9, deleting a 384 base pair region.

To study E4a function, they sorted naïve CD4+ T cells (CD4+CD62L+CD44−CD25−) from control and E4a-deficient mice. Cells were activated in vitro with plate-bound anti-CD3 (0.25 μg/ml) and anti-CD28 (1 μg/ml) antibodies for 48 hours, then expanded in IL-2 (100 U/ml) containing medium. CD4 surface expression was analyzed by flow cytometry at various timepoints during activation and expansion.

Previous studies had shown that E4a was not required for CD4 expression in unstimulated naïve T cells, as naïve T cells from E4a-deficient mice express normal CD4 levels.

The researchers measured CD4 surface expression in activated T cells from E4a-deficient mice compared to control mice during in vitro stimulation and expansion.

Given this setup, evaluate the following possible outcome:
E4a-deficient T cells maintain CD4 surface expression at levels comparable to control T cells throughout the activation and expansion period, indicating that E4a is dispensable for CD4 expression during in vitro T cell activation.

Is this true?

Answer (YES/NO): NO